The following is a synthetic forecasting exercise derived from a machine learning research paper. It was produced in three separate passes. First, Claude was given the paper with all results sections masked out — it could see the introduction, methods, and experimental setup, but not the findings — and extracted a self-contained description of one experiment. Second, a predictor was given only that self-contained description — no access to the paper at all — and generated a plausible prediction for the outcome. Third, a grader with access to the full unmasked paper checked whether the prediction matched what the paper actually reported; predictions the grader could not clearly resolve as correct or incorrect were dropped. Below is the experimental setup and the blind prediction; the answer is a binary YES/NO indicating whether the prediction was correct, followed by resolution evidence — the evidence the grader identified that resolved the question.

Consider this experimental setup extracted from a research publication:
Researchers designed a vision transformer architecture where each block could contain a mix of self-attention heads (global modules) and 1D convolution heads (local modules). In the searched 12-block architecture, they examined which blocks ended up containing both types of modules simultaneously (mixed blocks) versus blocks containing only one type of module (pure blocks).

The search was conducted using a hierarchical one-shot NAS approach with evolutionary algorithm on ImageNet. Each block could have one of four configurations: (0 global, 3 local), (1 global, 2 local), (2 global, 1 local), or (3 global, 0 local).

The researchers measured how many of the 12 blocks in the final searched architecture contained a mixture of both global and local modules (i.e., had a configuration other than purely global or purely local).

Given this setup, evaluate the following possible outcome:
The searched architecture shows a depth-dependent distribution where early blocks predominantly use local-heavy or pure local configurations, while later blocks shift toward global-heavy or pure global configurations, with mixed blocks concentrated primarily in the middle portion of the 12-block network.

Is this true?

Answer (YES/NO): NO